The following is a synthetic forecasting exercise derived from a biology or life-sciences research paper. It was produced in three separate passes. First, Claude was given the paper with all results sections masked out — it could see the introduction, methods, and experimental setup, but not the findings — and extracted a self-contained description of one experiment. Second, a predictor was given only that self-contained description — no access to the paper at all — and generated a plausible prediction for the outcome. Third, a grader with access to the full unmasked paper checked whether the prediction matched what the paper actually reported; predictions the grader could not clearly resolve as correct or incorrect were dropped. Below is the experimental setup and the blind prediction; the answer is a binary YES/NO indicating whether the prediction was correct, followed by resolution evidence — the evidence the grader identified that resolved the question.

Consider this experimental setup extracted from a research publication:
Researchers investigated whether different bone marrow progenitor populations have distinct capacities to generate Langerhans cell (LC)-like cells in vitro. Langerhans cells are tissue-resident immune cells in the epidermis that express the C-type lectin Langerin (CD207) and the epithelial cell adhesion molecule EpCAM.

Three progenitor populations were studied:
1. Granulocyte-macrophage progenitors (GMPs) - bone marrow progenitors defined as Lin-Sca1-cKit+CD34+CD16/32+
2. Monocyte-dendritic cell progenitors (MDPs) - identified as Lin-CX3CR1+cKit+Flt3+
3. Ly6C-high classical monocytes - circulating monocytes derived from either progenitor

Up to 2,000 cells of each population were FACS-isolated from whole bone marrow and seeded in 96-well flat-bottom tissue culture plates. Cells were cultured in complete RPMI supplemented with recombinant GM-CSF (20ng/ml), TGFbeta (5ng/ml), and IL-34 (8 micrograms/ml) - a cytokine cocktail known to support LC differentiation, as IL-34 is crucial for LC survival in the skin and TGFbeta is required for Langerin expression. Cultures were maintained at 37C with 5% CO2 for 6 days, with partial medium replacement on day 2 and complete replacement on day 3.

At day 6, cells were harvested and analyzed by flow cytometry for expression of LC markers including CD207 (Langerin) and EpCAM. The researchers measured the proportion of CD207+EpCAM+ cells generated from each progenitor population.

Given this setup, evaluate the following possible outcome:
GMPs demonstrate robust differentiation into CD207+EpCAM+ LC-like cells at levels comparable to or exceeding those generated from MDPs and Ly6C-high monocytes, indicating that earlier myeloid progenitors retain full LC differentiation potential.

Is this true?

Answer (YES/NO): NO